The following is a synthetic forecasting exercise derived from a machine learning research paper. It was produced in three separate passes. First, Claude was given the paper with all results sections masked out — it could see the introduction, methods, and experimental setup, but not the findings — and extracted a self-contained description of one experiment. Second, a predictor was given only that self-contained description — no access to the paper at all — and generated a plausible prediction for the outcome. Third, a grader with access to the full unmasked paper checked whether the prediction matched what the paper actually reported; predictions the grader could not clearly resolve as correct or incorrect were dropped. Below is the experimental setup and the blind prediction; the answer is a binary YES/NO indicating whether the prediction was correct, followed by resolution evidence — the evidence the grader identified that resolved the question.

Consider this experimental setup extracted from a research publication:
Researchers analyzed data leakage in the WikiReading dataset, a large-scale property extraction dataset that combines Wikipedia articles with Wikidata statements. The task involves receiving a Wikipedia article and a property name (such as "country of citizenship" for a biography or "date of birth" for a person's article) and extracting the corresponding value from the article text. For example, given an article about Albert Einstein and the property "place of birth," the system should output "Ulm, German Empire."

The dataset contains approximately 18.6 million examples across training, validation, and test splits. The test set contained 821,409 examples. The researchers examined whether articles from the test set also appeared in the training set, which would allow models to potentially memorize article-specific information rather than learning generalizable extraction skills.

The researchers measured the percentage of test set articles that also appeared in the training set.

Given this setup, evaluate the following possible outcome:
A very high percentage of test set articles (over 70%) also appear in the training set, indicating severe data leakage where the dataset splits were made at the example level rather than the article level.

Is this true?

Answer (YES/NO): YES